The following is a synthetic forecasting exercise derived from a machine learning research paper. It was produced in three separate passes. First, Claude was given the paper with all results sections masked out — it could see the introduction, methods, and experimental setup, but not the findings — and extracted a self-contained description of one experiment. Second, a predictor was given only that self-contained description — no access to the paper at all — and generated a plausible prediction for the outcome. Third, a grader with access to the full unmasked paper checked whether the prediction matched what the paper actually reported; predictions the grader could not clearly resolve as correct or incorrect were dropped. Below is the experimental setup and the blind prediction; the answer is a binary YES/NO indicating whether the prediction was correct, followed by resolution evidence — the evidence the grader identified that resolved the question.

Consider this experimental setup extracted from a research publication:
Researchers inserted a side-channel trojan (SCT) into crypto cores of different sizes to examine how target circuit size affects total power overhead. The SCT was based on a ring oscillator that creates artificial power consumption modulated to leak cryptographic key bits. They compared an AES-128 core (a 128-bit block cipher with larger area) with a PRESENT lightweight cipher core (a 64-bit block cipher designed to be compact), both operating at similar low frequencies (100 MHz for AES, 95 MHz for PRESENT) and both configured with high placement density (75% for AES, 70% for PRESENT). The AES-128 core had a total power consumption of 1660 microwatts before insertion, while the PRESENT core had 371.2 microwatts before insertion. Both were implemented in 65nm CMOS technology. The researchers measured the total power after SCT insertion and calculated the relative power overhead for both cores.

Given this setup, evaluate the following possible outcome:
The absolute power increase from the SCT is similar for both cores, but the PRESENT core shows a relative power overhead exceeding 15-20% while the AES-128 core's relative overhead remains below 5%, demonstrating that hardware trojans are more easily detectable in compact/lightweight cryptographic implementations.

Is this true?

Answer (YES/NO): NO